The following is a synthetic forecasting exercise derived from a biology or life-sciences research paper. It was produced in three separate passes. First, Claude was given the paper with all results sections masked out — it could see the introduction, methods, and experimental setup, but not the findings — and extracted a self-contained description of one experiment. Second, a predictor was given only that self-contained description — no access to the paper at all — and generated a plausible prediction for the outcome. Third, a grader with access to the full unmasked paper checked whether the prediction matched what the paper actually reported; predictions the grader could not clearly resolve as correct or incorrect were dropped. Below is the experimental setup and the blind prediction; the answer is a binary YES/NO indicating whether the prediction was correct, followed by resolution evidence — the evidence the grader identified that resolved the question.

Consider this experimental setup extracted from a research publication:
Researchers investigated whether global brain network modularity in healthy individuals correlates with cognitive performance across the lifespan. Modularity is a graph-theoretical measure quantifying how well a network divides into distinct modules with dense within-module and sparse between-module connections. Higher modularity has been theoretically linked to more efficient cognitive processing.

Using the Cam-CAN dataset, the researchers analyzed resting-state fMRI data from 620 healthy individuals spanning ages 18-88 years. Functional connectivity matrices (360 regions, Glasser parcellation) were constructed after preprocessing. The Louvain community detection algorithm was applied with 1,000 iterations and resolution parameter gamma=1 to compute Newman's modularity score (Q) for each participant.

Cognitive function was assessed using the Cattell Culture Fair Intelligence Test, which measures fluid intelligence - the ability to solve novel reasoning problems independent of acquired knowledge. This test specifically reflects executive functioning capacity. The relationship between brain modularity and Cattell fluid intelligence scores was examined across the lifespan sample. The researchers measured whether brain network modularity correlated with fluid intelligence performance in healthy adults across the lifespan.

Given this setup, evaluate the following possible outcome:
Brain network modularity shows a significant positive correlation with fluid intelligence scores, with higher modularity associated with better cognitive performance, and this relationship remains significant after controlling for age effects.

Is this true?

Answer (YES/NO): NO